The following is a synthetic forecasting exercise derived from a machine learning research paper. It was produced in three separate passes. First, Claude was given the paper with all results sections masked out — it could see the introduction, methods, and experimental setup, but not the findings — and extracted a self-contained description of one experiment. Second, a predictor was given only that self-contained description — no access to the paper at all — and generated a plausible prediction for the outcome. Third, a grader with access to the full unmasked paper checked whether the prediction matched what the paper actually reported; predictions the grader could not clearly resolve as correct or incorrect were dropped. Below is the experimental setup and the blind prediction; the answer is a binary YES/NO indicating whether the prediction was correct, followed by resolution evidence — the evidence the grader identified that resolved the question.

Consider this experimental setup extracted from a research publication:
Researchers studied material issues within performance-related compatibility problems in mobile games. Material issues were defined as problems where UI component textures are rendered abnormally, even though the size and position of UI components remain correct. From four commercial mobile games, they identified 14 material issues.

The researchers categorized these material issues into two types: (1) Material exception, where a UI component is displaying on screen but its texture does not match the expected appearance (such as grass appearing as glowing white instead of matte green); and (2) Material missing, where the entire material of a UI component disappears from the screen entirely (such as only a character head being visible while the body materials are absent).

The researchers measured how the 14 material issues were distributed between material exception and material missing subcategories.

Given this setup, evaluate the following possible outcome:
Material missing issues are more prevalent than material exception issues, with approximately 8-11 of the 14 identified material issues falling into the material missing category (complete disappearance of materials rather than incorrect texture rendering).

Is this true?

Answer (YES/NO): NO